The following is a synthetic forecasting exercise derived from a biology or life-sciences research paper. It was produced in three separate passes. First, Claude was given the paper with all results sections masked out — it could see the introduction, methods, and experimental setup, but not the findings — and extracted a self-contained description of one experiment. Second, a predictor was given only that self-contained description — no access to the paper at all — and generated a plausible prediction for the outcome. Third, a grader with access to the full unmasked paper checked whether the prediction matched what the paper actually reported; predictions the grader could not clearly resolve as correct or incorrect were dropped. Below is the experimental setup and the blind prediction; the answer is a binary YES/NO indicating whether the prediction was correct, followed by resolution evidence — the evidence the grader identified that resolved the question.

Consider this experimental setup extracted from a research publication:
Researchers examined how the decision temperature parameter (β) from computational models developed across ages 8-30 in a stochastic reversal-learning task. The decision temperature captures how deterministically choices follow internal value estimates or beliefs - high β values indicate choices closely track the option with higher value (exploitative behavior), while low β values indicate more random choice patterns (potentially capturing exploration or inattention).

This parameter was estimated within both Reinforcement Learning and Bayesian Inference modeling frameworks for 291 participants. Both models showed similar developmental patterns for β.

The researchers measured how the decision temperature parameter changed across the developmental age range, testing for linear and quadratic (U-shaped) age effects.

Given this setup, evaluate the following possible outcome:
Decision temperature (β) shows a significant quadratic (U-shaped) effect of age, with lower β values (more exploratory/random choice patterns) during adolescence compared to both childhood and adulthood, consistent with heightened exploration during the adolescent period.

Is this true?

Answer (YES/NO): NO